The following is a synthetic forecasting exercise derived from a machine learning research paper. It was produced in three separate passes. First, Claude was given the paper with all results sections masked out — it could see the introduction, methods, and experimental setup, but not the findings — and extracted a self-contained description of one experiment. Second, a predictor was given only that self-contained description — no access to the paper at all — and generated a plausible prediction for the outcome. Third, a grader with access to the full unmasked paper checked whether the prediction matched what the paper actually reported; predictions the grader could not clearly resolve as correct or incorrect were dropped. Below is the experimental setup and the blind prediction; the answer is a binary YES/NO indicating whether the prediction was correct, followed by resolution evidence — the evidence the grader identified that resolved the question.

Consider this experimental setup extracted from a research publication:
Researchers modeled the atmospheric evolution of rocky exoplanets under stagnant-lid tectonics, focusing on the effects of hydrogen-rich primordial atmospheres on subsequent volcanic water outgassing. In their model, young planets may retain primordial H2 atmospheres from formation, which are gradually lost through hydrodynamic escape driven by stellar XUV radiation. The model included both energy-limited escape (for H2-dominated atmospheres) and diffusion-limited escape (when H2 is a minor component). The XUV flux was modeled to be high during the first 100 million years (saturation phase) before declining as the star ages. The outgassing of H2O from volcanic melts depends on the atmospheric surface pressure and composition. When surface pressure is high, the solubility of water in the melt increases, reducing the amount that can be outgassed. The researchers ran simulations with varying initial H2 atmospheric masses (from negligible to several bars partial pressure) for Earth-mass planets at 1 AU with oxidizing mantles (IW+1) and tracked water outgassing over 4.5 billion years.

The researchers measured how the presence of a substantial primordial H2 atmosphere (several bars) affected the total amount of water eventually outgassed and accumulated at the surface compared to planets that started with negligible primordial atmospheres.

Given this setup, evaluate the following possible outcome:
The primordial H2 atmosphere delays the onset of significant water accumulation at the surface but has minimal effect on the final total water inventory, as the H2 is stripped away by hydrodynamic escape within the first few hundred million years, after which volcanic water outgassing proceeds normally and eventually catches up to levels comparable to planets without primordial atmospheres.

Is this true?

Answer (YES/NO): NO